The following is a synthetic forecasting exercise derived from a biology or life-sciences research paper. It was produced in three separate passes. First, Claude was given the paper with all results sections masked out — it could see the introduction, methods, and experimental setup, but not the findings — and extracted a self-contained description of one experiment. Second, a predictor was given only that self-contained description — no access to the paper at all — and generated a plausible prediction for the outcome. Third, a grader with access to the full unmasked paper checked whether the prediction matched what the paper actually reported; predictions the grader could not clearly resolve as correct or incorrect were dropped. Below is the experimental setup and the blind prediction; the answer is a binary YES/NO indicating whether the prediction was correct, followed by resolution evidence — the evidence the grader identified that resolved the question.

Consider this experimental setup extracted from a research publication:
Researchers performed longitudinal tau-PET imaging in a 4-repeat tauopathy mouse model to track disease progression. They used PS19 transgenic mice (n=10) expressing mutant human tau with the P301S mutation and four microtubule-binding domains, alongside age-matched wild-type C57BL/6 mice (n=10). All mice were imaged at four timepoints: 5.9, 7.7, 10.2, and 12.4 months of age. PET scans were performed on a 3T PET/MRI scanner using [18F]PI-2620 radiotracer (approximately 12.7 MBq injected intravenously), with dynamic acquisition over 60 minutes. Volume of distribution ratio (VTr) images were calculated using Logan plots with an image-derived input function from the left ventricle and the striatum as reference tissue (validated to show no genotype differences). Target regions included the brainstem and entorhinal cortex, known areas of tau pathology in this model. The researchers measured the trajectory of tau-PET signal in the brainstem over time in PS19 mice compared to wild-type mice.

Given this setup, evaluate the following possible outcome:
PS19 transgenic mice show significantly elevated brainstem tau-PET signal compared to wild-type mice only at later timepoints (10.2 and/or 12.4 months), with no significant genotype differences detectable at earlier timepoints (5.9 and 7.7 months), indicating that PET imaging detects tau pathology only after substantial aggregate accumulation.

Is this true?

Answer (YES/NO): YES